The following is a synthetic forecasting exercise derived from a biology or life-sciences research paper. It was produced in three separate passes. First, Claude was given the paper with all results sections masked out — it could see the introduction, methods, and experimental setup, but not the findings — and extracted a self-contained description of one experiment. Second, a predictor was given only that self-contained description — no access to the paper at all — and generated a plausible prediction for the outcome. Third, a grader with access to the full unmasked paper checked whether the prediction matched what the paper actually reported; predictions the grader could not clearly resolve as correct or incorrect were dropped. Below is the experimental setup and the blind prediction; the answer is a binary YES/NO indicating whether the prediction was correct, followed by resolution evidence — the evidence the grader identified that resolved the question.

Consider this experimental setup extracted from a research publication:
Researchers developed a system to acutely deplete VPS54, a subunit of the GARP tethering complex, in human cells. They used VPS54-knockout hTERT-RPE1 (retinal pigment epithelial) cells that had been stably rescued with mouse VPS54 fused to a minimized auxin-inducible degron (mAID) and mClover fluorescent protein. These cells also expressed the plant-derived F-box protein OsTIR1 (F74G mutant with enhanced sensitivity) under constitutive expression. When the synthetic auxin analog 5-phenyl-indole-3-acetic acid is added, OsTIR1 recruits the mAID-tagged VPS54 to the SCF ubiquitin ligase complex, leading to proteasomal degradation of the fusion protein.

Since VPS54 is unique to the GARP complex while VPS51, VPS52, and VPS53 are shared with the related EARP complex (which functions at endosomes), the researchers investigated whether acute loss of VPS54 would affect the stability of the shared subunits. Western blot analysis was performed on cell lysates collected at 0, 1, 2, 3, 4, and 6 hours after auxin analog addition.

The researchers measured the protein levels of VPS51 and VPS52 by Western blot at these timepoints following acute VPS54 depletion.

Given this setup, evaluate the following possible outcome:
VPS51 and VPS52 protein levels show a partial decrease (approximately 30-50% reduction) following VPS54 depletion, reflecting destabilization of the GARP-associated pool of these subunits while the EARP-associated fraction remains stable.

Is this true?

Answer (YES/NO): NO